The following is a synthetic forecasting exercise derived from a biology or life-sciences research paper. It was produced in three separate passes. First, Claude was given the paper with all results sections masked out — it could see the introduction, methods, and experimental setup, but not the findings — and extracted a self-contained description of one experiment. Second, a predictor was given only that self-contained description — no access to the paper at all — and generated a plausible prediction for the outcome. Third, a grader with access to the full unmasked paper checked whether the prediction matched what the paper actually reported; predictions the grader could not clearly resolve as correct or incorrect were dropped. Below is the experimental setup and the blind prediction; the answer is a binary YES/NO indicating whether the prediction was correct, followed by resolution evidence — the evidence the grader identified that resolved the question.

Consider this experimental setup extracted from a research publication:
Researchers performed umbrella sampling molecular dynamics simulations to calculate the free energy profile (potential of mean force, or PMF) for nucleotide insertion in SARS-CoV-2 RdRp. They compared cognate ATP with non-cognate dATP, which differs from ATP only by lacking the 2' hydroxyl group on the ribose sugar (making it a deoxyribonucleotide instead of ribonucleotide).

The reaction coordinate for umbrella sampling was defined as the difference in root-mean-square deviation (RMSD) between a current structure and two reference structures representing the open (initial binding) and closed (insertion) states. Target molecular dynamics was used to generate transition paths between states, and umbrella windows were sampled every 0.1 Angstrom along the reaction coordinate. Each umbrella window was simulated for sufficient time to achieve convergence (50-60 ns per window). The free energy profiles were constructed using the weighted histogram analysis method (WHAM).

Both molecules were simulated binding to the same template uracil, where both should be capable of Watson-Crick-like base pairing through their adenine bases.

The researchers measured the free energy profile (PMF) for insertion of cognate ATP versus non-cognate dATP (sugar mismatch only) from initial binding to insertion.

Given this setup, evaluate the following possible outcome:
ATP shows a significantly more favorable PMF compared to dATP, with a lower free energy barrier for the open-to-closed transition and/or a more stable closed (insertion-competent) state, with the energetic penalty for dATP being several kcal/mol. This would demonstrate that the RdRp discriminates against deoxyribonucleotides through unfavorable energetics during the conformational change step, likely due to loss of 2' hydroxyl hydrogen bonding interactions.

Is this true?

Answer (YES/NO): YES